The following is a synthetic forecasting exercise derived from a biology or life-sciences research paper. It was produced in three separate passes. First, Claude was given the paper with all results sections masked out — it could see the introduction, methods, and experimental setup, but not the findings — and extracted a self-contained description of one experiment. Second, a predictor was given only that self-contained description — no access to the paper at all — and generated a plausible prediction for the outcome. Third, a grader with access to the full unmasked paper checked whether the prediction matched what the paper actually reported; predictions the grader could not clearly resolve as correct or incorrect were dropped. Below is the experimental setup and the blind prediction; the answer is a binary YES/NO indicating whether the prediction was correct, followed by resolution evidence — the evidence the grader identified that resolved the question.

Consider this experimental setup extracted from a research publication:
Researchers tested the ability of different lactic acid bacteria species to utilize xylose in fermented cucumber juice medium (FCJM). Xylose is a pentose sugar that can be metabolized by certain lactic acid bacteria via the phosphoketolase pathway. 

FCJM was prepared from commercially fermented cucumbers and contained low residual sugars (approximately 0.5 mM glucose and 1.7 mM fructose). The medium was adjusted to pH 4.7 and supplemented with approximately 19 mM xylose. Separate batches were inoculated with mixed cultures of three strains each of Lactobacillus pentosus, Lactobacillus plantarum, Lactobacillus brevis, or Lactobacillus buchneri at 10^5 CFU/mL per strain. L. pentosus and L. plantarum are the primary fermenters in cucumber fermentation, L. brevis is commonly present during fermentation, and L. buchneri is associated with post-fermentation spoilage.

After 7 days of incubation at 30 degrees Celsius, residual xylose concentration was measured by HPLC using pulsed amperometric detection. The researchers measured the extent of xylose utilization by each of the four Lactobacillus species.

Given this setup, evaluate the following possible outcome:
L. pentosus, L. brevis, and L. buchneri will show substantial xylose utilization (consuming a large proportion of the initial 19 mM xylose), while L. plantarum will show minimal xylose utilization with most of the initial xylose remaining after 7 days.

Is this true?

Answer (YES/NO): NO